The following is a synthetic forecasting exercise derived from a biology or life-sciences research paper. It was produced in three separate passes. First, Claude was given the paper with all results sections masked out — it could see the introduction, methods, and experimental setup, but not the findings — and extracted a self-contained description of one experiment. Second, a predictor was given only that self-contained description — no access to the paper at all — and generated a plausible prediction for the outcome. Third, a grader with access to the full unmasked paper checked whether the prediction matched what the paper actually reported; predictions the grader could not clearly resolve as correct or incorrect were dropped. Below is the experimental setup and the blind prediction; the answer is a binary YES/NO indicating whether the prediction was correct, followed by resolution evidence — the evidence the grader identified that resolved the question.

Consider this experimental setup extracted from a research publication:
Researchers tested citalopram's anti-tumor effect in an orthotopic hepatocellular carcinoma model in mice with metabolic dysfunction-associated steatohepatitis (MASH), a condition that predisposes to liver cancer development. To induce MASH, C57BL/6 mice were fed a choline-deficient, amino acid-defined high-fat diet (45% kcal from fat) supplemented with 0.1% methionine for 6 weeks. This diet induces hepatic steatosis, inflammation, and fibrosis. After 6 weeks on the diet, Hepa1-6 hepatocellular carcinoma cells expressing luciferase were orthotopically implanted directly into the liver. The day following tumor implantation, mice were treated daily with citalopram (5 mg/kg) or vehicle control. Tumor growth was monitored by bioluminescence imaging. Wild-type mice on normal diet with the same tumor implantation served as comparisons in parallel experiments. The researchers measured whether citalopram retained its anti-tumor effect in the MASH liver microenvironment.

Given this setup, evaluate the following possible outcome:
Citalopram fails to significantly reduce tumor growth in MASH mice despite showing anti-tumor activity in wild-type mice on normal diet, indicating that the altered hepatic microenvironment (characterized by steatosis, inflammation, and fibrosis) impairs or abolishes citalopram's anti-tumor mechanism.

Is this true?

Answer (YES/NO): NO